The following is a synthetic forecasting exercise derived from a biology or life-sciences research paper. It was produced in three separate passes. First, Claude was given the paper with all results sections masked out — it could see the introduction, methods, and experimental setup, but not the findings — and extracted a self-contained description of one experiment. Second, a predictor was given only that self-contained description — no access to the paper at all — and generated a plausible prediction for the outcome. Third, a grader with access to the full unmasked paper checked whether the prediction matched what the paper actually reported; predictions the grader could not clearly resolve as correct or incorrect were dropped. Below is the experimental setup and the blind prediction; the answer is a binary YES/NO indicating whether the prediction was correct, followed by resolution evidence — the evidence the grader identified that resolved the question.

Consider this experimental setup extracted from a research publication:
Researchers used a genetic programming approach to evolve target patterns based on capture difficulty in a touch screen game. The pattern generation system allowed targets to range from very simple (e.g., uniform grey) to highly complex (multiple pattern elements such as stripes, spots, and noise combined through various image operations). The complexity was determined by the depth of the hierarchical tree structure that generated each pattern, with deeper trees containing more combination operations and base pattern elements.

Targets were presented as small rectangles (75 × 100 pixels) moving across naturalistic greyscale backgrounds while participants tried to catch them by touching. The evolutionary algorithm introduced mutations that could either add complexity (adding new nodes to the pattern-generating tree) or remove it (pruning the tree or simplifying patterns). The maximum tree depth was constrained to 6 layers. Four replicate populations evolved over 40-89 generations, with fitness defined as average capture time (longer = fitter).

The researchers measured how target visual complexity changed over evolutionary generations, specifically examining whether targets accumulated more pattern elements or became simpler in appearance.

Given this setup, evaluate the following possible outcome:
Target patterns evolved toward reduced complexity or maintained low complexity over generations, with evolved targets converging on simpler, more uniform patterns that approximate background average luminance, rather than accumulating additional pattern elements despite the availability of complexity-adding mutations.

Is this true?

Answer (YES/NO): YES